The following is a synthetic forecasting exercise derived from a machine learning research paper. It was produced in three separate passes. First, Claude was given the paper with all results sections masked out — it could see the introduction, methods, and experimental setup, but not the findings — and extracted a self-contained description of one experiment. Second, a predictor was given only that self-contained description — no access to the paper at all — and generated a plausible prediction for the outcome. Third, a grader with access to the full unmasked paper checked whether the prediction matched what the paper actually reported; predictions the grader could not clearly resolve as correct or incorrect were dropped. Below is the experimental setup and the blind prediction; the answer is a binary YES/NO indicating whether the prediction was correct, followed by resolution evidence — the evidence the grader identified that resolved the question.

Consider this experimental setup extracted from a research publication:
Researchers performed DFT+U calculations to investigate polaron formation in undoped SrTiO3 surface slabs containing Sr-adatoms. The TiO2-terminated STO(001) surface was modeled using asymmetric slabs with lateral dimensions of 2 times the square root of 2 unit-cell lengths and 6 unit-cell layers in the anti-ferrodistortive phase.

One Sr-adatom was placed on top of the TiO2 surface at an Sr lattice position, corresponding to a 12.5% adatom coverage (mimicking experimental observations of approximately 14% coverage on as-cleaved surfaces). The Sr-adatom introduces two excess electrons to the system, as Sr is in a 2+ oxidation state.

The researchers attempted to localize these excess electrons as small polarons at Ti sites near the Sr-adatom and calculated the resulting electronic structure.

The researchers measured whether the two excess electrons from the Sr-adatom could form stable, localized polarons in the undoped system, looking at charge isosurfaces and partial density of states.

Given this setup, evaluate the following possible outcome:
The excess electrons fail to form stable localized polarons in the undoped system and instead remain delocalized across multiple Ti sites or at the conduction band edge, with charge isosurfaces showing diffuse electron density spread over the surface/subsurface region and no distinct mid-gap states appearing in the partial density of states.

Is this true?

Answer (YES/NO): NO